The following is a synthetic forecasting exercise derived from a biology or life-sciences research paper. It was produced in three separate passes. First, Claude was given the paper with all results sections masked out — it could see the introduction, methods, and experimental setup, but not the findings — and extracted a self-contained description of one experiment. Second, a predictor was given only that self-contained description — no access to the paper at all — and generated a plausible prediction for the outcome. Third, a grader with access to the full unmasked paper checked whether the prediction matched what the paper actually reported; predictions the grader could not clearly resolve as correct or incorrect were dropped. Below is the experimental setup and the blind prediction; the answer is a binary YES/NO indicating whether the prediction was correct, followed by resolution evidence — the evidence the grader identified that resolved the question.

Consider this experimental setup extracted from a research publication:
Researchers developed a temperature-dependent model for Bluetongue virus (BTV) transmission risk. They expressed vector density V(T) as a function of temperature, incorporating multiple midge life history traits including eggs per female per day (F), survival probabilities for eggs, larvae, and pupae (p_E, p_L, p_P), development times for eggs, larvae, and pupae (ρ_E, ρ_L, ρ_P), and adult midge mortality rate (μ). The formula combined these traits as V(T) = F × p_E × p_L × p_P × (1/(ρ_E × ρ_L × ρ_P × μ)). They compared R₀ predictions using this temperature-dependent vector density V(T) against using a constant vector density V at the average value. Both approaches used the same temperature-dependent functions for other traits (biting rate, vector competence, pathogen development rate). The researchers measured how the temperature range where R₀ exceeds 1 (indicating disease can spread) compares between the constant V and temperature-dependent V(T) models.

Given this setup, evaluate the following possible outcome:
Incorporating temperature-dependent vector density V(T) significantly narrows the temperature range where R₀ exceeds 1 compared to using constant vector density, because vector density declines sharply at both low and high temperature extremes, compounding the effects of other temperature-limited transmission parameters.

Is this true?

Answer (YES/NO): NO